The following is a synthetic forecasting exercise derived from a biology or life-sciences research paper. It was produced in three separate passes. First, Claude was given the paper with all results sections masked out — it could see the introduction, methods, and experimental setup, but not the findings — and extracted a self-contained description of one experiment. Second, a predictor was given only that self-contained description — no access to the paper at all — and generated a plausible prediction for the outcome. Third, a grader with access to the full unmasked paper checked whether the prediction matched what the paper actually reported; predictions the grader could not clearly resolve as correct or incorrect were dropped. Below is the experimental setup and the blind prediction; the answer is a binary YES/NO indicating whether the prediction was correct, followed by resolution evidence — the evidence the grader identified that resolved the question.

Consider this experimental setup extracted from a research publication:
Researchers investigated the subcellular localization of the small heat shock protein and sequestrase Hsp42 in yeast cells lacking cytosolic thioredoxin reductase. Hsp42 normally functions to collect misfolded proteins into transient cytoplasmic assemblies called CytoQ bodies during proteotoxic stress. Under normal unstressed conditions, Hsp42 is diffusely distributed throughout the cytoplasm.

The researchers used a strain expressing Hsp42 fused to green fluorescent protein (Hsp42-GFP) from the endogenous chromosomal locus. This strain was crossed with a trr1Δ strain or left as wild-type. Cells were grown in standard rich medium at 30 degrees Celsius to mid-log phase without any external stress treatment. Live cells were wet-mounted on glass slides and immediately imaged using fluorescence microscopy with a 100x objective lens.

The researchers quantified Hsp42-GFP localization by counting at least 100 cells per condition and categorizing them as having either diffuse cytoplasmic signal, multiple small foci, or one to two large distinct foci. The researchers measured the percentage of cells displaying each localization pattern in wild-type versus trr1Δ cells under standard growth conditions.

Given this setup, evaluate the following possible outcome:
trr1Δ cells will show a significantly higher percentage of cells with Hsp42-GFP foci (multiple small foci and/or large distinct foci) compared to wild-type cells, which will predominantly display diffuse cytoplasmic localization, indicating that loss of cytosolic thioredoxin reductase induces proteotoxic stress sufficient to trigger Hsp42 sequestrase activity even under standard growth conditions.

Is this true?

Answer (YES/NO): YES